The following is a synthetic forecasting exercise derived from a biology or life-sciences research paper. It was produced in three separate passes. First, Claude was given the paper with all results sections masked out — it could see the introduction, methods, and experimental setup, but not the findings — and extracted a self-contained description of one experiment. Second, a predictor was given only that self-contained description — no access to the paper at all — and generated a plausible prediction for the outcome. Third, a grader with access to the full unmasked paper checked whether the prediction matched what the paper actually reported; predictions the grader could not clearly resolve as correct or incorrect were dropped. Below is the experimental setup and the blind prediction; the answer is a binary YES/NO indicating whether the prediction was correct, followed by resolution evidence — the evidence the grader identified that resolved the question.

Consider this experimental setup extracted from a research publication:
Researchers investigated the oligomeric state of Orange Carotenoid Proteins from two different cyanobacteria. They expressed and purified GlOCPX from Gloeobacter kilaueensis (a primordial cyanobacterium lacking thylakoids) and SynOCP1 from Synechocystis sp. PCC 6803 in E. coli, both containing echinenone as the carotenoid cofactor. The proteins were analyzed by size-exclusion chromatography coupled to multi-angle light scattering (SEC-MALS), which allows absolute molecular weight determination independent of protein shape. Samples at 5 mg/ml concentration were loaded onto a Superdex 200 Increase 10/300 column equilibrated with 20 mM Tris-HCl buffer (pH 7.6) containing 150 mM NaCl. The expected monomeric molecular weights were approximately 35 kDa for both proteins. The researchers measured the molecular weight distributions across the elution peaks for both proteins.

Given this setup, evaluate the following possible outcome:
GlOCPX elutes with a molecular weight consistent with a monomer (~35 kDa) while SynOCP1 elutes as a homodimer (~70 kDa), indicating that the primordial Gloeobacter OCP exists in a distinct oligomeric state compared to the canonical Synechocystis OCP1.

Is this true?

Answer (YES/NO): NO